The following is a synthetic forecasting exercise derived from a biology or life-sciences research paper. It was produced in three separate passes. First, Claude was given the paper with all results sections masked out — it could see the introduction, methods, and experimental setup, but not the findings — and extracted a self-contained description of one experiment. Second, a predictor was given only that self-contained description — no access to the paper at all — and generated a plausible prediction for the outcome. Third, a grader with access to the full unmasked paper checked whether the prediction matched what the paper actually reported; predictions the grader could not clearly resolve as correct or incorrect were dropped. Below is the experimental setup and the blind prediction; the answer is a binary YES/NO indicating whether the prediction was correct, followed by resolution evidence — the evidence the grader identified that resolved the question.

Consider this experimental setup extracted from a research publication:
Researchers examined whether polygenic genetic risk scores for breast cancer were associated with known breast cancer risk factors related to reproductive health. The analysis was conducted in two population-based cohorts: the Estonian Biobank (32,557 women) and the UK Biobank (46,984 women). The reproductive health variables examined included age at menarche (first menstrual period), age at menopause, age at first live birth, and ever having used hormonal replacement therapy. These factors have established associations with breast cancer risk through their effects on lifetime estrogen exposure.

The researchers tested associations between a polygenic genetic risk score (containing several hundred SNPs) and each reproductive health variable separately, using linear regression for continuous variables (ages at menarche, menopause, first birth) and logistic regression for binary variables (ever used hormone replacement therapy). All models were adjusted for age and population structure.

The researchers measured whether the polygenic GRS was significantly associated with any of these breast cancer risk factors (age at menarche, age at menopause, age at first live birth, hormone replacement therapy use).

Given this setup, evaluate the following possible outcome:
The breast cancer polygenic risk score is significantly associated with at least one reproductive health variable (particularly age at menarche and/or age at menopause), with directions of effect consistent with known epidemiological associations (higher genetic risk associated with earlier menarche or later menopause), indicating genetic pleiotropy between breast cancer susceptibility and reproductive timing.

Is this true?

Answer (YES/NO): NO